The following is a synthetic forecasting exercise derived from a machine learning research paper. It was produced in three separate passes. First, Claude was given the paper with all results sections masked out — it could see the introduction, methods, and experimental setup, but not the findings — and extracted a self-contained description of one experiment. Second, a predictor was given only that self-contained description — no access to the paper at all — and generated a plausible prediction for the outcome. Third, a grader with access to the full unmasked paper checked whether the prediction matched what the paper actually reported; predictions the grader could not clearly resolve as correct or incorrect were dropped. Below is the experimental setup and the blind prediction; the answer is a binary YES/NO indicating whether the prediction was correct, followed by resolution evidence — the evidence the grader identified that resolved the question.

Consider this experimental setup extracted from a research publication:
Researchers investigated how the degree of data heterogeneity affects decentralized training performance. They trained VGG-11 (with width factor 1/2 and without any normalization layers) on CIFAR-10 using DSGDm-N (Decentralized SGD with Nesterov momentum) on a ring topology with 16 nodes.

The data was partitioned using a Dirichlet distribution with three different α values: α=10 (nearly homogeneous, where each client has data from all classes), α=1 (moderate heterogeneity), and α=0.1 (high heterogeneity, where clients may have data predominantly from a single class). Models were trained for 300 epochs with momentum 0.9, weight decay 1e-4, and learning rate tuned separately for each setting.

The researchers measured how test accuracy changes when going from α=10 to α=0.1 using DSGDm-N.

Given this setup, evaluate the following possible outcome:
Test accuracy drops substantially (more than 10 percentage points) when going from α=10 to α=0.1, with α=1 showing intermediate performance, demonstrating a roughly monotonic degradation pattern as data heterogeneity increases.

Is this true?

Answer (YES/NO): YES